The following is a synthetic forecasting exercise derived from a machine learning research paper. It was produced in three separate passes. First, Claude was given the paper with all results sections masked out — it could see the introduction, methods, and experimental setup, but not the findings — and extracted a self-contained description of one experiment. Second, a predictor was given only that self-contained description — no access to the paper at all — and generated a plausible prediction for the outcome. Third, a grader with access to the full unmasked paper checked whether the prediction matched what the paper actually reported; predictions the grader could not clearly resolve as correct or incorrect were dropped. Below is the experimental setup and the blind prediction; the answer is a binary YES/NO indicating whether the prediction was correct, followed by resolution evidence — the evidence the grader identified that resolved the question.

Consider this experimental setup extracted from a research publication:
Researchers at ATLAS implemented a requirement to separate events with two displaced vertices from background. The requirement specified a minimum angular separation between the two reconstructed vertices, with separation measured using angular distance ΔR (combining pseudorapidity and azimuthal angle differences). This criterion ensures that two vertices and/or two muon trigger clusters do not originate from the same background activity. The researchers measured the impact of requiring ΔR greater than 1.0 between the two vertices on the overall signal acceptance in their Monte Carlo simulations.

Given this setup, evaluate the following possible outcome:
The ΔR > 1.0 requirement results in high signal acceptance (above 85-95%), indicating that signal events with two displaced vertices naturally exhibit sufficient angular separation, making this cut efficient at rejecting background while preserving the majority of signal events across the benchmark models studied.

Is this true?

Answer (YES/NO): YES